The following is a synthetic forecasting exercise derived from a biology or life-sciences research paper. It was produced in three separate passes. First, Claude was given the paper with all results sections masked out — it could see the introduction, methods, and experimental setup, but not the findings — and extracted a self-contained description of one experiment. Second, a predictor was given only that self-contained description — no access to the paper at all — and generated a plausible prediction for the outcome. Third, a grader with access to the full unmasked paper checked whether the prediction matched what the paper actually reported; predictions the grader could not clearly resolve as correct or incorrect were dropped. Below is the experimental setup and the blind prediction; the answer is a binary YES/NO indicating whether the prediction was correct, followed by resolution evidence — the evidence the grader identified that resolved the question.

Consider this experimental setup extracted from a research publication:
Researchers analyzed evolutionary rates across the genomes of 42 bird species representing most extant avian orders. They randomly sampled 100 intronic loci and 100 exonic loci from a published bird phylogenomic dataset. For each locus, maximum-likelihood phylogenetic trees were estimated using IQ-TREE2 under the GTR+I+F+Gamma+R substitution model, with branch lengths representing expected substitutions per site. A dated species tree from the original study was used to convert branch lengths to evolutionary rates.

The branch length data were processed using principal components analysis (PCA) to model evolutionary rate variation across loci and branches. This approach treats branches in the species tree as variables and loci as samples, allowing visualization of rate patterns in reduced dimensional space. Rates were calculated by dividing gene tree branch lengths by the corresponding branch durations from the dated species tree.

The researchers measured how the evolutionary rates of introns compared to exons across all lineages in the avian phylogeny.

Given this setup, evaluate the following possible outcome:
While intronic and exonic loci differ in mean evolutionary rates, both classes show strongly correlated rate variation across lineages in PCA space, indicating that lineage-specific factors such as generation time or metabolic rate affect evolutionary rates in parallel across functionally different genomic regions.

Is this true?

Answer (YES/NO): NO